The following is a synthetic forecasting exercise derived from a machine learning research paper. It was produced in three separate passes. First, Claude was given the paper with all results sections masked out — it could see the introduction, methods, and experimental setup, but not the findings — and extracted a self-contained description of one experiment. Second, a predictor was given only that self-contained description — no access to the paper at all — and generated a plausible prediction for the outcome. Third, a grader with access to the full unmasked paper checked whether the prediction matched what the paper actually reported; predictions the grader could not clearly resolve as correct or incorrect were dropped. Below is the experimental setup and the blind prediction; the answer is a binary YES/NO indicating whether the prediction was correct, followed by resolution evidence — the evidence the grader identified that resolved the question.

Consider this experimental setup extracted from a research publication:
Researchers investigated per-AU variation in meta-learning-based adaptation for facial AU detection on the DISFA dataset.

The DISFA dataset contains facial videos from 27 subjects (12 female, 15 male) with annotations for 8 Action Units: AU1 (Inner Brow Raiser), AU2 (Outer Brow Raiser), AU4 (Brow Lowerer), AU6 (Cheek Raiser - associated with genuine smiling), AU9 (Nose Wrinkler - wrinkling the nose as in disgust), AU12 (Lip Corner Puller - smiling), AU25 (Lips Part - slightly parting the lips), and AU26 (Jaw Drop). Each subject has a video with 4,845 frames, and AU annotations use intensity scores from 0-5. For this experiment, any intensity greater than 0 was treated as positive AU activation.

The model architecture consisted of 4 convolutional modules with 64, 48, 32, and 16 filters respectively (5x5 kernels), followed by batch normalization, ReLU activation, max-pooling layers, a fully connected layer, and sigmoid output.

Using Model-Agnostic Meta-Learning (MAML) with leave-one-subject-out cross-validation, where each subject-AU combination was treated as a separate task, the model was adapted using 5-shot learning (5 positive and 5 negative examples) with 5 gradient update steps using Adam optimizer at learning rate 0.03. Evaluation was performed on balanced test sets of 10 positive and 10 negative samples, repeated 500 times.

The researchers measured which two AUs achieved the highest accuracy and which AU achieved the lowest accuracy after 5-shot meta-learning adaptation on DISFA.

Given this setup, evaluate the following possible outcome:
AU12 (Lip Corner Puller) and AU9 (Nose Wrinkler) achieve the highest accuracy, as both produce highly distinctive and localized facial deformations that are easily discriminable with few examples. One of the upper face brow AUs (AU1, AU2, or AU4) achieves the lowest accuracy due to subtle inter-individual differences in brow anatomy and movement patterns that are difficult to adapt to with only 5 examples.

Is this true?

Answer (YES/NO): NO